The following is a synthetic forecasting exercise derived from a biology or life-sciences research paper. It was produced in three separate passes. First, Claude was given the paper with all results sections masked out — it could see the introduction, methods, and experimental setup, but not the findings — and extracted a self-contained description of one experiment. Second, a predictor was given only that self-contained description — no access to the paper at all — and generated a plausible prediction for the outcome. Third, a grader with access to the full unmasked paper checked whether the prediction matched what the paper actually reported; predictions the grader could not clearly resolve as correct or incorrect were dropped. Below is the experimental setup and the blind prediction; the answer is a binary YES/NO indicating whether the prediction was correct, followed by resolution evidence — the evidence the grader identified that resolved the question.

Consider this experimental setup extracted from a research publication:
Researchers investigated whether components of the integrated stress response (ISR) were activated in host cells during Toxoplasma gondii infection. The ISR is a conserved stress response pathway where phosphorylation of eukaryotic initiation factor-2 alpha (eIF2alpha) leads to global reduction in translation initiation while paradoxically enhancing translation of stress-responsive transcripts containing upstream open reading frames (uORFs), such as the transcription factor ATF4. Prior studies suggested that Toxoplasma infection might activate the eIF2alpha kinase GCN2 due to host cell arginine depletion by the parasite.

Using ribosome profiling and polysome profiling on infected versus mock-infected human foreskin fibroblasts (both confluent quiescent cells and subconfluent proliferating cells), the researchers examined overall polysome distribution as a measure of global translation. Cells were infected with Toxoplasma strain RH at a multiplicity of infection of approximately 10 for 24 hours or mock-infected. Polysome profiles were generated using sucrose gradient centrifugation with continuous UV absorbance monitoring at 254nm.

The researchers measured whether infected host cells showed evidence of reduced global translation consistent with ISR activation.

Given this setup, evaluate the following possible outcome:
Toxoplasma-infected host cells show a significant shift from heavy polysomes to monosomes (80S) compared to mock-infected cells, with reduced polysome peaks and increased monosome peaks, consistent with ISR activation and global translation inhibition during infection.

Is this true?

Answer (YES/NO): NO